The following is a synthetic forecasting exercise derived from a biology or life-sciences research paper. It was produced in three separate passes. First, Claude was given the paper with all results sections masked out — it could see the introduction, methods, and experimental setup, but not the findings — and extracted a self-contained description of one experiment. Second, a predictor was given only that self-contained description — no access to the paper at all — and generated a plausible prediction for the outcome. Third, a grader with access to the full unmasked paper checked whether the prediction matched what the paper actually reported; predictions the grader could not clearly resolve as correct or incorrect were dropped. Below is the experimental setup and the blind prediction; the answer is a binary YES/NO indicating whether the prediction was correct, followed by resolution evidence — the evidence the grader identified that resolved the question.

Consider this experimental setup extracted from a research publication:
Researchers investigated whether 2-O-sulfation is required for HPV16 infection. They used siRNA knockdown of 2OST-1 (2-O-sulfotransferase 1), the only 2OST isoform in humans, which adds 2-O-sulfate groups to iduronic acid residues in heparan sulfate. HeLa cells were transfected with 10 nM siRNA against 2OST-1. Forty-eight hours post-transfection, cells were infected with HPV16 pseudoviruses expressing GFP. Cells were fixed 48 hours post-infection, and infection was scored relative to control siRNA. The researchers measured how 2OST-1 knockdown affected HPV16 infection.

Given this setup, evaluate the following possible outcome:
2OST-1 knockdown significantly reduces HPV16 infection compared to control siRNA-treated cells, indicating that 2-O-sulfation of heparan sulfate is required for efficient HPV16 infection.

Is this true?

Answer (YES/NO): NO